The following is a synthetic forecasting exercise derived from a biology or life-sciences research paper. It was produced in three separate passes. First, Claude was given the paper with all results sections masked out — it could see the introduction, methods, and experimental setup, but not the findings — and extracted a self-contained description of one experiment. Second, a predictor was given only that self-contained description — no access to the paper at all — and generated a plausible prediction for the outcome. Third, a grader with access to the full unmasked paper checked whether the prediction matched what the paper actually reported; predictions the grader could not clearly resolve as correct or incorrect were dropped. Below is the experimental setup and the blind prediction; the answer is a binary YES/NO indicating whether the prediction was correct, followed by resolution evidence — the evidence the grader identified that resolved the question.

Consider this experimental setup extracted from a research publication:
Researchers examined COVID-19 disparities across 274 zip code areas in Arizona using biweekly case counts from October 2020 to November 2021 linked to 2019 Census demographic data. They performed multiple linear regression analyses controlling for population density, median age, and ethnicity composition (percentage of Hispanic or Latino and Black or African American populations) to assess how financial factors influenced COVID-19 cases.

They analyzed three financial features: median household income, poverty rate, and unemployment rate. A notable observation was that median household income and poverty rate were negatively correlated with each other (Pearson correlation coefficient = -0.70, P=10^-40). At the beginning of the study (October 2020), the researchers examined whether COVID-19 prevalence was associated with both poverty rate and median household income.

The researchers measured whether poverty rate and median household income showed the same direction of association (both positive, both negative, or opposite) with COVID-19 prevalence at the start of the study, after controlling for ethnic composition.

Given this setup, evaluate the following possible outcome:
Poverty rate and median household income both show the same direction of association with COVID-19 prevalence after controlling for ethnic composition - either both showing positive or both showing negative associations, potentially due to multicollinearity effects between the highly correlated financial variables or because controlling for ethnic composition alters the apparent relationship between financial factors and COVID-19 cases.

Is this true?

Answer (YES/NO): YES